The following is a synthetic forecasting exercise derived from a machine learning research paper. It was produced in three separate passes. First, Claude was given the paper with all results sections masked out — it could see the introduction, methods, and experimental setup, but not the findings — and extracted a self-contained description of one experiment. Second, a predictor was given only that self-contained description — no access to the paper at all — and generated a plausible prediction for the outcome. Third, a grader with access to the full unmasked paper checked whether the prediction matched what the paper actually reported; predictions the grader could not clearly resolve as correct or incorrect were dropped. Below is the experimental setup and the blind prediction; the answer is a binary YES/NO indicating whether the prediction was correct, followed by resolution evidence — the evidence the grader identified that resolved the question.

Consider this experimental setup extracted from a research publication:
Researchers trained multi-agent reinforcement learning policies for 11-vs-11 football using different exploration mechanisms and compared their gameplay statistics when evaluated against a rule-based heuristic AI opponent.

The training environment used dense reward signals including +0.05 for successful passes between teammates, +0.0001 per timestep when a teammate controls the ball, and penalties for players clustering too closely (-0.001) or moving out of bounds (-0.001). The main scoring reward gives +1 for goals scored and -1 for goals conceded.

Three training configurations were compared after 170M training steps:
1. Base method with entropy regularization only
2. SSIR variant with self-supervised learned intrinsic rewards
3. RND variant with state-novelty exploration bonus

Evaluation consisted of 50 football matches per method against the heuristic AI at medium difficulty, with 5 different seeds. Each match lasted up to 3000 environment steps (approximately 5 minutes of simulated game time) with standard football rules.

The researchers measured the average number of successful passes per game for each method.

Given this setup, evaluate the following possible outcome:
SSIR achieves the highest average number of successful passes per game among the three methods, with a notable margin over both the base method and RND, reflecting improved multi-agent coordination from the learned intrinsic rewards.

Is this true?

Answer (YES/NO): NO